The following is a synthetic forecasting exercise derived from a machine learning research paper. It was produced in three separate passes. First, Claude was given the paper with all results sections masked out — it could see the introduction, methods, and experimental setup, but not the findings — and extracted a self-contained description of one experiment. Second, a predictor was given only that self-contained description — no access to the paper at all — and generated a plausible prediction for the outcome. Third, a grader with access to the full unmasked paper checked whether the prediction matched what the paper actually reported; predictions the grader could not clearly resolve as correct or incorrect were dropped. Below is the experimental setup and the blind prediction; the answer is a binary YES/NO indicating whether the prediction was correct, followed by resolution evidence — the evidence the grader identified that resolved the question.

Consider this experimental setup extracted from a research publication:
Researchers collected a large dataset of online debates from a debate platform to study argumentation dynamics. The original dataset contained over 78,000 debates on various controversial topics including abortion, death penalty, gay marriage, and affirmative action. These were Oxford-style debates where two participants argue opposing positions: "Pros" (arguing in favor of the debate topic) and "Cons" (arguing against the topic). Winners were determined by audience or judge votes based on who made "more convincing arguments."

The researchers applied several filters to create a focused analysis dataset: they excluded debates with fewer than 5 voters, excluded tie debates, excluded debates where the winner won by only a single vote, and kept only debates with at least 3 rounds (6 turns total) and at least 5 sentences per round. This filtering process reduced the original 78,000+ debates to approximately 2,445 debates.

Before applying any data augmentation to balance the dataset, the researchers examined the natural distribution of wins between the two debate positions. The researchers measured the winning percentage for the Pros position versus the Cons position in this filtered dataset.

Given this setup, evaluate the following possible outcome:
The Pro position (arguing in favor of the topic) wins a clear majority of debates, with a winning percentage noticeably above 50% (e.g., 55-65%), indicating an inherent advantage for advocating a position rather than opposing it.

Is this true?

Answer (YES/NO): NO